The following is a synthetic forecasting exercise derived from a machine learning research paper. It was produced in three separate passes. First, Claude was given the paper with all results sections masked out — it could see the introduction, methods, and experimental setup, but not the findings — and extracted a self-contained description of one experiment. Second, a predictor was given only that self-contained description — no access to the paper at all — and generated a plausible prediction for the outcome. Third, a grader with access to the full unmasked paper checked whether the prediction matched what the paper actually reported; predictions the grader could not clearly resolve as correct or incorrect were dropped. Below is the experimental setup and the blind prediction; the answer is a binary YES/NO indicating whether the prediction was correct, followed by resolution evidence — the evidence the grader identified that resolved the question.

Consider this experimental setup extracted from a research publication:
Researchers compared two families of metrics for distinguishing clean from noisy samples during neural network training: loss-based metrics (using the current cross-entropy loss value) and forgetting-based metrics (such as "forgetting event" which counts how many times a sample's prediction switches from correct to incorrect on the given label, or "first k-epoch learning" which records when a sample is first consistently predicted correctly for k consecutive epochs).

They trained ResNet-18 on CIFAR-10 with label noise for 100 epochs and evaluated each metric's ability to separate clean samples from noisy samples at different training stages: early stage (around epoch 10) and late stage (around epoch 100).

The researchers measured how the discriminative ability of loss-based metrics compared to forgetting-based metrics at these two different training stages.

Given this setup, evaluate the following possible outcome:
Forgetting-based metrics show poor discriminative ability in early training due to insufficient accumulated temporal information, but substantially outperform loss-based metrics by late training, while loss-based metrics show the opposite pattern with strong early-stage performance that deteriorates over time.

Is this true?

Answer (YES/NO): NO